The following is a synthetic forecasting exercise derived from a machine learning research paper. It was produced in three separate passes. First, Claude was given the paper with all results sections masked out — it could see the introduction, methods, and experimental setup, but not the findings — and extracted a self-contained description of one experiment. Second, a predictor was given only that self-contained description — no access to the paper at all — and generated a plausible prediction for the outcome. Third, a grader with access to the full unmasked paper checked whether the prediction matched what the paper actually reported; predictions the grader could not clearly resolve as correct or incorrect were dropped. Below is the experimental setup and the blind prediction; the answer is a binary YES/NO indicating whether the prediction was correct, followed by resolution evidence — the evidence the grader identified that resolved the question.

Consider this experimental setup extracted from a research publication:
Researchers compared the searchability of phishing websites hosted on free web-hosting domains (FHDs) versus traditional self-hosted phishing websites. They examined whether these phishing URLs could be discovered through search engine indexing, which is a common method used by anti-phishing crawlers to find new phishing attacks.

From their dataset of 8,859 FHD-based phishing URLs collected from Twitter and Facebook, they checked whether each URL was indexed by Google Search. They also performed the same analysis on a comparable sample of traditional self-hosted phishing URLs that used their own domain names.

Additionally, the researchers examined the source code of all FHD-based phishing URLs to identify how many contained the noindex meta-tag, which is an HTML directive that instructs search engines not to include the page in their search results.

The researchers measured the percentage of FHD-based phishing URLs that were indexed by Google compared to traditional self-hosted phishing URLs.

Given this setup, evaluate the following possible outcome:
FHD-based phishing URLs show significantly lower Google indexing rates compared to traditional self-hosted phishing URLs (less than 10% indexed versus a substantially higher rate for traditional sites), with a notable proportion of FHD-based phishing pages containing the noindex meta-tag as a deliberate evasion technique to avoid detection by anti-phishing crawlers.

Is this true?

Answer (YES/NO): YES